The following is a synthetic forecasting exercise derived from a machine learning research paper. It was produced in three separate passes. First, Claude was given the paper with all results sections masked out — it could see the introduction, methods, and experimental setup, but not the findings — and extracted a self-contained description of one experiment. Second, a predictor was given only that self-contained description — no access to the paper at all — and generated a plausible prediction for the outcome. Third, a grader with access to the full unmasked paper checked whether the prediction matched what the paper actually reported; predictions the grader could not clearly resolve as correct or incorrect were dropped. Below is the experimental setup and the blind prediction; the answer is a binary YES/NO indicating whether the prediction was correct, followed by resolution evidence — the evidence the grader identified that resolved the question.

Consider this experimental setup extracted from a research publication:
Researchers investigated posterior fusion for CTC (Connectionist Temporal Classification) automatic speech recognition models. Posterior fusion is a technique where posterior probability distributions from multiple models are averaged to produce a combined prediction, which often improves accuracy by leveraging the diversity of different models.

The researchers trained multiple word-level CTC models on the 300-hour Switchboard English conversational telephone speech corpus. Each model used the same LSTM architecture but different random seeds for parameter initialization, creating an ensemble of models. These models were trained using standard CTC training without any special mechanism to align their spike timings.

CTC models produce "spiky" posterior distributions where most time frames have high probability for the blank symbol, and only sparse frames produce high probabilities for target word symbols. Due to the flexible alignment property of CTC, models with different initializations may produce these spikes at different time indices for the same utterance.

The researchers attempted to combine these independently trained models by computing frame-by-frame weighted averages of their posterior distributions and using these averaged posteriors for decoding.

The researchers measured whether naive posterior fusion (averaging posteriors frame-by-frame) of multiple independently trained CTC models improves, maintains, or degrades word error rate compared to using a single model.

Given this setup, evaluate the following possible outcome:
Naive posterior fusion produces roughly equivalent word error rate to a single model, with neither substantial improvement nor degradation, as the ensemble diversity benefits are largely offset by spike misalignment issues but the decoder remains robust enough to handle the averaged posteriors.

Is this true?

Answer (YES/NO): NO